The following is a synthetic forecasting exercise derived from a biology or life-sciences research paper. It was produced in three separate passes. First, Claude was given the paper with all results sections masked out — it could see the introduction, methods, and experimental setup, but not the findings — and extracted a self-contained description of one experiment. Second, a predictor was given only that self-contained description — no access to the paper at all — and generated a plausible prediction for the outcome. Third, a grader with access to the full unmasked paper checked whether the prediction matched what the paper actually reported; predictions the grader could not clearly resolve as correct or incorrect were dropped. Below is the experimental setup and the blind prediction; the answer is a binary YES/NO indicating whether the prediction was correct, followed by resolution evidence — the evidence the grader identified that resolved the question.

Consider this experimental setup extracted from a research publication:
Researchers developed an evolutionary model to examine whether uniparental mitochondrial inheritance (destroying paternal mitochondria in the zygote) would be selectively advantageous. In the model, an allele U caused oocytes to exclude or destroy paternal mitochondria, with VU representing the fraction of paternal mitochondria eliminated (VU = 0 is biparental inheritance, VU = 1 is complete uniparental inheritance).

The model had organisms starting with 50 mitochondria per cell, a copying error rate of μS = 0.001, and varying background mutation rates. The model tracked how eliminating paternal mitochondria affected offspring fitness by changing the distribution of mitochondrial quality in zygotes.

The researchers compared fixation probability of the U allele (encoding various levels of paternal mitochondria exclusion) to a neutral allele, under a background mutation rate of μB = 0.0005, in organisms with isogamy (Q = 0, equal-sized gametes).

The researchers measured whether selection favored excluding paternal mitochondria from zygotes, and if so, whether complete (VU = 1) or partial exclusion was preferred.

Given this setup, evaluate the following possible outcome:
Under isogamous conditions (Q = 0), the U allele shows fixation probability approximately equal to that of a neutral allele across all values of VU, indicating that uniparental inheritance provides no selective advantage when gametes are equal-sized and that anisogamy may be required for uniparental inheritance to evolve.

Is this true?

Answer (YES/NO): NO